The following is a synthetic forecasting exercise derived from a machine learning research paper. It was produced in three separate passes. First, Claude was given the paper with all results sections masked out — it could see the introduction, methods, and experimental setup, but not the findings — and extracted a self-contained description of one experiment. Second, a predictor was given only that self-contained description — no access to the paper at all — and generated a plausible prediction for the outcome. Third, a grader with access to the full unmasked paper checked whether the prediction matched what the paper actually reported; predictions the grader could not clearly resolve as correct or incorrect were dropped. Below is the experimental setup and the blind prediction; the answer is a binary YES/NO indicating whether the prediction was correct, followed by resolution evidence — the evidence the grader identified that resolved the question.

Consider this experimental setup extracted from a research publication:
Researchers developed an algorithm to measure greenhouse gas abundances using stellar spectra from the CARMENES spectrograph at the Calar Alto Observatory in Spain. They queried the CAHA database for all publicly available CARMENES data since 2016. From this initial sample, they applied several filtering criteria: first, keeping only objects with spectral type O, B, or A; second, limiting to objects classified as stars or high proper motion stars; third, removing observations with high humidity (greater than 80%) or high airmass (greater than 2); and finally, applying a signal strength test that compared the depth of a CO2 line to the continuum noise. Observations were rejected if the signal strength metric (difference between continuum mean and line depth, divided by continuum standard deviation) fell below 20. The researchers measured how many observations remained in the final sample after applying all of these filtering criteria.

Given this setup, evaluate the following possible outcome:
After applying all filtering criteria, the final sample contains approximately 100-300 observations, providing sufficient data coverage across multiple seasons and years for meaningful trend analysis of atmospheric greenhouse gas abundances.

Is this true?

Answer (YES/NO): NO